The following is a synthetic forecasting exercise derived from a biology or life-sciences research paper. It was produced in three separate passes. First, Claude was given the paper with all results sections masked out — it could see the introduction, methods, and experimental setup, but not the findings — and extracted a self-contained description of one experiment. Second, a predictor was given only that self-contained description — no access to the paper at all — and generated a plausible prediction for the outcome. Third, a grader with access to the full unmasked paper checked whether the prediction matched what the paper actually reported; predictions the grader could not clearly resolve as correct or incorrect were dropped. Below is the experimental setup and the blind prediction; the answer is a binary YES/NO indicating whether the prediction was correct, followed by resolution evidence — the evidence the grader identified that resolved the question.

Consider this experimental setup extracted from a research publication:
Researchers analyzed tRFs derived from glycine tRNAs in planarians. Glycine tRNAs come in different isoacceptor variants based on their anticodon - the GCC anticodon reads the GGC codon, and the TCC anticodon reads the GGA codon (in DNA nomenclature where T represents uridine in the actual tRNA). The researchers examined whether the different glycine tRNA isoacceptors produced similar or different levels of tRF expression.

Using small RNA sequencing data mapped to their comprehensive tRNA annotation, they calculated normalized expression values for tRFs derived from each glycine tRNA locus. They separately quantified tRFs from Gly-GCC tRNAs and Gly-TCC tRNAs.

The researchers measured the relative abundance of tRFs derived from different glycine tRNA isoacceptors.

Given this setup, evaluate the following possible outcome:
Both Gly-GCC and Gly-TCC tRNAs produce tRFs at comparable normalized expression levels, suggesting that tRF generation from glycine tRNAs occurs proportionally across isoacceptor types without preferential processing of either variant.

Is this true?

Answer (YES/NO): NO